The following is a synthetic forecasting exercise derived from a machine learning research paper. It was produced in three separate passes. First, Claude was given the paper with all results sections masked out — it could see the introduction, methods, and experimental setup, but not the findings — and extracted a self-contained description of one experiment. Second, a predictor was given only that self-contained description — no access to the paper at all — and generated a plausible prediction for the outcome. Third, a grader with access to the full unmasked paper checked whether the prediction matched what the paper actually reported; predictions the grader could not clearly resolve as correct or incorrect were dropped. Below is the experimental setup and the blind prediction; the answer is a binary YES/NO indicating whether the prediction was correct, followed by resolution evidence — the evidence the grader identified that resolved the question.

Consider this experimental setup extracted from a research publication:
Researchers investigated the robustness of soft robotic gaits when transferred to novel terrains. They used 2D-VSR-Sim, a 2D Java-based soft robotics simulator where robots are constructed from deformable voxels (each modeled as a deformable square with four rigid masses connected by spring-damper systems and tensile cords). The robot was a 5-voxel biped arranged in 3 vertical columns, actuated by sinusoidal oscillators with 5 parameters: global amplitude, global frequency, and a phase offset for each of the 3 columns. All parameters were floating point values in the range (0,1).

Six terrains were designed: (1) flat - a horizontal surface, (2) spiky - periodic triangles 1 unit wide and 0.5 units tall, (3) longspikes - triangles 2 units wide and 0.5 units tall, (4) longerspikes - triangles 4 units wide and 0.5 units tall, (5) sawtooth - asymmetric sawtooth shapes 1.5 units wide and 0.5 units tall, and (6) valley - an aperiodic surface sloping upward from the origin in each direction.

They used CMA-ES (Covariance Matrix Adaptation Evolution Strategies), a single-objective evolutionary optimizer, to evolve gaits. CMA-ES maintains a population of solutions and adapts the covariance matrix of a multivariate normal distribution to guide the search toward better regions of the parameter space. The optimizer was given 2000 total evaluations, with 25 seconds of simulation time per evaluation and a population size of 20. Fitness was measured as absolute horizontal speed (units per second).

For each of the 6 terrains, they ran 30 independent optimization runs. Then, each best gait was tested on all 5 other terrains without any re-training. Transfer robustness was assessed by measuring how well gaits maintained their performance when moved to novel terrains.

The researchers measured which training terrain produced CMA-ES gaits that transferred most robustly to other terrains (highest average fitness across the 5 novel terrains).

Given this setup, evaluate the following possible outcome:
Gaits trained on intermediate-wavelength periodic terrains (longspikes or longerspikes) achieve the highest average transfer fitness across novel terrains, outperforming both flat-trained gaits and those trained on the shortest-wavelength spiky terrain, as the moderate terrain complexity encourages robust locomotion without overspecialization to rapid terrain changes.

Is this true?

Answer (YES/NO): NO